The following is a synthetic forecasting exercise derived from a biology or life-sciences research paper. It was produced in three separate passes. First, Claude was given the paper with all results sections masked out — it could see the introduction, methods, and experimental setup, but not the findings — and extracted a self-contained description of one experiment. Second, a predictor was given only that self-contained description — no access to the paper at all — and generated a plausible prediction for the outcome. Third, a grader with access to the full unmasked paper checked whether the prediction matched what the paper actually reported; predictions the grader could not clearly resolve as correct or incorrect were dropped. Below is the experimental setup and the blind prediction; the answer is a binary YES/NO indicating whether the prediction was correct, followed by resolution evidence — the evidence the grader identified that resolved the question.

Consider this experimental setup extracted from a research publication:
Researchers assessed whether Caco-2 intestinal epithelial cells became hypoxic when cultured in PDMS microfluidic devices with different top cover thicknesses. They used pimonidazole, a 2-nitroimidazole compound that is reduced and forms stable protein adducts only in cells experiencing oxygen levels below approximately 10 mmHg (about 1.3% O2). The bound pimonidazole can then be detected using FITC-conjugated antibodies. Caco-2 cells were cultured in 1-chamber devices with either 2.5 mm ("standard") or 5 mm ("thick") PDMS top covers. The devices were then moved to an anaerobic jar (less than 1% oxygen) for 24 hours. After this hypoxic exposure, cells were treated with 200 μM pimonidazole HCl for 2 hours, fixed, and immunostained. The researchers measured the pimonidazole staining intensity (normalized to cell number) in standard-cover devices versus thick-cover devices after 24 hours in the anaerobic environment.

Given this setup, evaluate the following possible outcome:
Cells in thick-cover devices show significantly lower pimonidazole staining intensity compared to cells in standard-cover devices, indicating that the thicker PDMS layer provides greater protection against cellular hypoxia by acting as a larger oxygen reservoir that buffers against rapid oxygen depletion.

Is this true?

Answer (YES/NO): NO